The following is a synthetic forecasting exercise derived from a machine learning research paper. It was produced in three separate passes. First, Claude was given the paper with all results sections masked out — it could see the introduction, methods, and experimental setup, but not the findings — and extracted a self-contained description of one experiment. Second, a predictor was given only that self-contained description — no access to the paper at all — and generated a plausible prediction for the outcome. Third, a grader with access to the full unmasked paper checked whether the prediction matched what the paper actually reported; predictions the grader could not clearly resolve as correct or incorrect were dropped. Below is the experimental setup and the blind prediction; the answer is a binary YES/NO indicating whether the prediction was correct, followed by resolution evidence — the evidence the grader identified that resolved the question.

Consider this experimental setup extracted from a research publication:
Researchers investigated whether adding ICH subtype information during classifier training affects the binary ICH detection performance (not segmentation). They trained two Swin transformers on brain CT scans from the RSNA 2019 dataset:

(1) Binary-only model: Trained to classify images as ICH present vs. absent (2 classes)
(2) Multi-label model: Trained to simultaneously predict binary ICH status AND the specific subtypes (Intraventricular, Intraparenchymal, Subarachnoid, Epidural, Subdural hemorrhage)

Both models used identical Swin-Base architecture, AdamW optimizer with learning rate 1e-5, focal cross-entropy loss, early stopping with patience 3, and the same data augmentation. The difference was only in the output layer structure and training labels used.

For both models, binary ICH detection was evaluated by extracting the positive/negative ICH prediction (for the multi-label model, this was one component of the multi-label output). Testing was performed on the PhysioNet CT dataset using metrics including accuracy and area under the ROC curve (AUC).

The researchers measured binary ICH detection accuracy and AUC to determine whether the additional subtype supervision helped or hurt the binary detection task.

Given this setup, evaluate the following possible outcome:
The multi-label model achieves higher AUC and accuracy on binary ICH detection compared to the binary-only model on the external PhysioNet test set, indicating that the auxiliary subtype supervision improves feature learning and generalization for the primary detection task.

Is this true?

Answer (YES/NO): NO